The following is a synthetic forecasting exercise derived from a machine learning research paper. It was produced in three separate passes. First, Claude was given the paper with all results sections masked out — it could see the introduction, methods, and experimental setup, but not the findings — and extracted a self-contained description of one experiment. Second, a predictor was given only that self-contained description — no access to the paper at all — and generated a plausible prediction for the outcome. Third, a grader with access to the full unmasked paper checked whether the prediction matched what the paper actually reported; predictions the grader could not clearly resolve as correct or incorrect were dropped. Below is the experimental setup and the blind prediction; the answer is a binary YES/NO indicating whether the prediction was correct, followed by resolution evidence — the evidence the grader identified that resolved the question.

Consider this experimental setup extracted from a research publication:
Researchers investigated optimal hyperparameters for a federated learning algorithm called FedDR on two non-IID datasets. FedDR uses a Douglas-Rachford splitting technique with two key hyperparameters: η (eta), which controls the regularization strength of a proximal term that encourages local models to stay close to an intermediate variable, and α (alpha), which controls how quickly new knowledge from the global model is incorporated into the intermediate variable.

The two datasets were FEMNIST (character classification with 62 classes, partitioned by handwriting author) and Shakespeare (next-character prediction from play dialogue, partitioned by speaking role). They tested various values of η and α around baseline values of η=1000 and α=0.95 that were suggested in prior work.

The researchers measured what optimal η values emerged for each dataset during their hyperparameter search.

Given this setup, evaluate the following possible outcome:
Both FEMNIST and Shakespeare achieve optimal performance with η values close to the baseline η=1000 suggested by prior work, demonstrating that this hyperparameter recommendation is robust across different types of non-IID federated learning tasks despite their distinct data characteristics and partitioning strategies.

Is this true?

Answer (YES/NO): NO